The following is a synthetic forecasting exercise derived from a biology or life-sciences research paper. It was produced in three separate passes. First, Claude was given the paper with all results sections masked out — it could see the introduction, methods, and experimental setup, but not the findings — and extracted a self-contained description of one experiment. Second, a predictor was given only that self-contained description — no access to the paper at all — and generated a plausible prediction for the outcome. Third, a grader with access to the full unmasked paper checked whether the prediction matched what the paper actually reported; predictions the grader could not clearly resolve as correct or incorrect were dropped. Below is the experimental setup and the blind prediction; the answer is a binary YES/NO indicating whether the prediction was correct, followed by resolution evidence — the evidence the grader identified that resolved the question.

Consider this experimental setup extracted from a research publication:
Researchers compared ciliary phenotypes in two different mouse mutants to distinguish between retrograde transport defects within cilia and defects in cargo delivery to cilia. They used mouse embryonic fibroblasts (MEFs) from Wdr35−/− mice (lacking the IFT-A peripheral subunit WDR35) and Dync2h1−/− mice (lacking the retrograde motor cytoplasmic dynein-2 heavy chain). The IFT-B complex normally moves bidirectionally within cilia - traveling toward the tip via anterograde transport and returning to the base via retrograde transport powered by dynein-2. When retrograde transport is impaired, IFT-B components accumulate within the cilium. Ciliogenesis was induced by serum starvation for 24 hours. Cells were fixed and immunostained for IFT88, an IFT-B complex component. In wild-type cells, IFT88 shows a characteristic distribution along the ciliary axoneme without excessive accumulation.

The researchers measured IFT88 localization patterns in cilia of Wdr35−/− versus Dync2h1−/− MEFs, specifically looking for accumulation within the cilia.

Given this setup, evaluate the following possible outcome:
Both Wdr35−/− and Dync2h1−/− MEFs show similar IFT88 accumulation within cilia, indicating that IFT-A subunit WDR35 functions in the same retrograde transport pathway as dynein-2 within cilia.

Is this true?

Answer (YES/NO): NO